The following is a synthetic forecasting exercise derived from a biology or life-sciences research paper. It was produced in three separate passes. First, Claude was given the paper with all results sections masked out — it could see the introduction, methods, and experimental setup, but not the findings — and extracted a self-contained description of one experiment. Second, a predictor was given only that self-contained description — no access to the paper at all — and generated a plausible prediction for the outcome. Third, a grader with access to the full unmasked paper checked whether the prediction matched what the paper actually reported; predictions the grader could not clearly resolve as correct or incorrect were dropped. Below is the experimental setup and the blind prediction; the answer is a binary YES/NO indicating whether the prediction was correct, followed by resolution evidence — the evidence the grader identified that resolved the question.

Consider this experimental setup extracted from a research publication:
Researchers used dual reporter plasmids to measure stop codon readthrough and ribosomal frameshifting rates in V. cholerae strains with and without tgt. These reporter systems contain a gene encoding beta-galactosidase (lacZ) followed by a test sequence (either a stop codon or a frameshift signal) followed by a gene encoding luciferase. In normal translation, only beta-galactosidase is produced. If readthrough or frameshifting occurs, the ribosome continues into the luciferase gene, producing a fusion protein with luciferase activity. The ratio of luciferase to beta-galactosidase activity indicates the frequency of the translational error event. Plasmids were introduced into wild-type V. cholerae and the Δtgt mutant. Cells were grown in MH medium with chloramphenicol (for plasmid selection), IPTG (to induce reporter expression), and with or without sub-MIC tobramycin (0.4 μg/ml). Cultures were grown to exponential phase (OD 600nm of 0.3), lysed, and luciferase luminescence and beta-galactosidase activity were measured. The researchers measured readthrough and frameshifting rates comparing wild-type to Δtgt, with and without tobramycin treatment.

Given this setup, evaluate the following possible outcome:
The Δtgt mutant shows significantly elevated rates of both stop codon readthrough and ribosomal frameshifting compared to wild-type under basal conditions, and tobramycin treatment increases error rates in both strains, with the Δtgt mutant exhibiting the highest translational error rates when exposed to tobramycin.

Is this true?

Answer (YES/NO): NO